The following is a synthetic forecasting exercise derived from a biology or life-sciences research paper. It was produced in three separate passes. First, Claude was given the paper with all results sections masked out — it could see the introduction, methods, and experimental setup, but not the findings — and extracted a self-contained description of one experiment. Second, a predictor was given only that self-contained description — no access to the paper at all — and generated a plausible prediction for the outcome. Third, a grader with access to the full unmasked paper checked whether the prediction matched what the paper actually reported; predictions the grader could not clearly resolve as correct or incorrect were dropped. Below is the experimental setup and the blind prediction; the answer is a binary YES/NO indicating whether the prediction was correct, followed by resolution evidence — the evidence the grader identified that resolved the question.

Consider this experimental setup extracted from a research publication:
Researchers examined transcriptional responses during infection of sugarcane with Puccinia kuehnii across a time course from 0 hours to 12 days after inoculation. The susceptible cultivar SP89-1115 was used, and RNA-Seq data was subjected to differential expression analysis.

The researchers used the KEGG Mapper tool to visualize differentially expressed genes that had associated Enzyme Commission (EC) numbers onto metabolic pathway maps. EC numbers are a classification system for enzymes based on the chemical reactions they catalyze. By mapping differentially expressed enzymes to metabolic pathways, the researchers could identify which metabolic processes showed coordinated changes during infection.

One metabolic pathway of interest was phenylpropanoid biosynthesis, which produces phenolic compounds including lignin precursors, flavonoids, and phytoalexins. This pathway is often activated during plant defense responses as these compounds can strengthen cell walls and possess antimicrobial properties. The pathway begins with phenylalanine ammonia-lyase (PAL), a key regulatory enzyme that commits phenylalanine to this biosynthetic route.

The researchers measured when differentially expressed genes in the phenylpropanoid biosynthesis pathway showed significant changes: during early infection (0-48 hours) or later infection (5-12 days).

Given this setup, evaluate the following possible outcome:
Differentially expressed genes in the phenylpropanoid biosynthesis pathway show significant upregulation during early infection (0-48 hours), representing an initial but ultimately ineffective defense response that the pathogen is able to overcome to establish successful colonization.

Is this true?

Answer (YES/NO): YES